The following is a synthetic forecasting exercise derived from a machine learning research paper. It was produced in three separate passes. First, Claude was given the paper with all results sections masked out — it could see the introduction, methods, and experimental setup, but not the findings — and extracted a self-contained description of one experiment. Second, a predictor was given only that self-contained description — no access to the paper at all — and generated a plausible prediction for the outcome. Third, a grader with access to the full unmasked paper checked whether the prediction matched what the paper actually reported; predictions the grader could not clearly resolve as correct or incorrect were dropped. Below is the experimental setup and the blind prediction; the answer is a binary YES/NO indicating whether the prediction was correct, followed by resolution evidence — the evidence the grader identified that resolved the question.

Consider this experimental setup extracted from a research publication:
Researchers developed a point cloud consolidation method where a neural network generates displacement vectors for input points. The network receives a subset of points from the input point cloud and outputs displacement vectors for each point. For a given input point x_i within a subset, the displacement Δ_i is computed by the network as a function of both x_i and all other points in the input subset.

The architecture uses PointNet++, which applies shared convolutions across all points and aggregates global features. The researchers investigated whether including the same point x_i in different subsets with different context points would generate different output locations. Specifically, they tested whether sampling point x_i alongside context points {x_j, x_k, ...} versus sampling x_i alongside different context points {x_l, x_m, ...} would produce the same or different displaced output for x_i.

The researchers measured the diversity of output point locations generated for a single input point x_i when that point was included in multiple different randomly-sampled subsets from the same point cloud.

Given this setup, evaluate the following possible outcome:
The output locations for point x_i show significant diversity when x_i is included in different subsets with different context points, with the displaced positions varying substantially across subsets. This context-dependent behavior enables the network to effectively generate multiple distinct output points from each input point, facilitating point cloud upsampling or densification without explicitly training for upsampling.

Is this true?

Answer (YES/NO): YES